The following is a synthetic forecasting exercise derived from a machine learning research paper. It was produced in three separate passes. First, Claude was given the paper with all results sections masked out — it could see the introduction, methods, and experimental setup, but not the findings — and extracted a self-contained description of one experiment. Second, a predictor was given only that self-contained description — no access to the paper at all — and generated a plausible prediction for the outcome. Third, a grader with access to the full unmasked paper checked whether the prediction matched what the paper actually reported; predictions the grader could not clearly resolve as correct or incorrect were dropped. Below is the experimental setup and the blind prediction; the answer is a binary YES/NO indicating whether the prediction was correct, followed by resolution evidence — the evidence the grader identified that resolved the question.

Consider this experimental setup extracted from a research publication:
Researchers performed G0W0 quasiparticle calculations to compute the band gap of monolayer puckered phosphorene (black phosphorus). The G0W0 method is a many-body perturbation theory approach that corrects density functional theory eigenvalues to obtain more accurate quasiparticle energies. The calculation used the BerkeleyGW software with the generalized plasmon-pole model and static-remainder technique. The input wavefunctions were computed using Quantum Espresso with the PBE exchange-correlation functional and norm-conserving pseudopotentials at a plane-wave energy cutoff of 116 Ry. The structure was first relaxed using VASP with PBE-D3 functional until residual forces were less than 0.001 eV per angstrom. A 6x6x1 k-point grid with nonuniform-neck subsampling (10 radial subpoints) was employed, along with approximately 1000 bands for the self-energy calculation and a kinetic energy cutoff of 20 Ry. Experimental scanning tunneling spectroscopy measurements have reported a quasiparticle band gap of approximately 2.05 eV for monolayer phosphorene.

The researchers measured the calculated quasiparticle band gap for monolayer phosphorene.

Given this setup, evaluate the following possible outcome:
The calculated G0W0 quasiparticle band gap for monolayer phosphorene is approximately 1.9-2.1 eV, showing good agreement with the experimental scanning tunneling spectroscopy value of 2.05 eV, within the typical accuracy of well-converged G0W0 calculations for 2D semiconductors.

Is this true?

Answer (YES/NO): YES